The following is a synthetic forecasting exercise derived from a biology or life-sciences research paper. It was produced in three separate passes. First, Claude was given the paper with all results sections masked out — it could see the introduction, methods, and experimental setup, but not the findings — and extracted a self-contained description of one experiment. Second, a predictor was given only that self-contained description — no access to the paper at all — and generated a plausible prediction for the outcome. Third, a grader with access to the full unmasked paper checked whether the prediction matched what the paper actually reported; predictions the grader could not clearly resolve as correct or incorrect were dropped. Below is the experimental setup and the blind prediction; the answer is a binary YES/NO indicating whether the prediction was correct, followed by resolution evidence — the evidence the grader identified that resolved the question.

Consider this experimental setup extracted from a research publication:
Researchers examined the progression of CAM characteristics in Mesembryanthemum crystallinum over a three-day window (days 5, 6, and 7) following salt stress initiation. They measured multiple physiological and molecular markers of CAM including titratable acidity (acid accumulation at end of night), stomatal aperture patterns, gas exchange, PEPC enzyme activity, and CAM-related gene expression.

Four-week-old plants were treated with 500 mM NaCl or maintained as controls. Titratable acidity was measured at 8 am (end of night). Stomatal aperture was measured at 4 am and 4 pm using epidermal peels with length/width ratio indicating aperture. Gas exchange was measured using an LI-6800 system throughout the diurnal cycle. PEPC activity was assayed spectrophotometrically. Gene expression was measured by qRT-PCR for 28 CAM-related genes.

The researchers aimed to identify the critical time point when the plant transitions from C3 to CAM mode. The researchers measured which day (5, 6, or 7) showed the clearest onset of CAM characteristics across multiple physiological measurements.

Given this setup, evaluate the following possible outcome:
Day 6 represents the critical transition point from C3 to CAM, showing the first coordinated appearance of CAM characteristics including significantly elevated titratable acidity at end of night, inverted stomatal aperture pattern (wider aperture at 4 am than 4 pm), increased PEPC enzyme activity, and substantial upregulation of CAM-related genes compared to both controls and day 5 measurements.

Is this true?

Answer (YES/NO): NO